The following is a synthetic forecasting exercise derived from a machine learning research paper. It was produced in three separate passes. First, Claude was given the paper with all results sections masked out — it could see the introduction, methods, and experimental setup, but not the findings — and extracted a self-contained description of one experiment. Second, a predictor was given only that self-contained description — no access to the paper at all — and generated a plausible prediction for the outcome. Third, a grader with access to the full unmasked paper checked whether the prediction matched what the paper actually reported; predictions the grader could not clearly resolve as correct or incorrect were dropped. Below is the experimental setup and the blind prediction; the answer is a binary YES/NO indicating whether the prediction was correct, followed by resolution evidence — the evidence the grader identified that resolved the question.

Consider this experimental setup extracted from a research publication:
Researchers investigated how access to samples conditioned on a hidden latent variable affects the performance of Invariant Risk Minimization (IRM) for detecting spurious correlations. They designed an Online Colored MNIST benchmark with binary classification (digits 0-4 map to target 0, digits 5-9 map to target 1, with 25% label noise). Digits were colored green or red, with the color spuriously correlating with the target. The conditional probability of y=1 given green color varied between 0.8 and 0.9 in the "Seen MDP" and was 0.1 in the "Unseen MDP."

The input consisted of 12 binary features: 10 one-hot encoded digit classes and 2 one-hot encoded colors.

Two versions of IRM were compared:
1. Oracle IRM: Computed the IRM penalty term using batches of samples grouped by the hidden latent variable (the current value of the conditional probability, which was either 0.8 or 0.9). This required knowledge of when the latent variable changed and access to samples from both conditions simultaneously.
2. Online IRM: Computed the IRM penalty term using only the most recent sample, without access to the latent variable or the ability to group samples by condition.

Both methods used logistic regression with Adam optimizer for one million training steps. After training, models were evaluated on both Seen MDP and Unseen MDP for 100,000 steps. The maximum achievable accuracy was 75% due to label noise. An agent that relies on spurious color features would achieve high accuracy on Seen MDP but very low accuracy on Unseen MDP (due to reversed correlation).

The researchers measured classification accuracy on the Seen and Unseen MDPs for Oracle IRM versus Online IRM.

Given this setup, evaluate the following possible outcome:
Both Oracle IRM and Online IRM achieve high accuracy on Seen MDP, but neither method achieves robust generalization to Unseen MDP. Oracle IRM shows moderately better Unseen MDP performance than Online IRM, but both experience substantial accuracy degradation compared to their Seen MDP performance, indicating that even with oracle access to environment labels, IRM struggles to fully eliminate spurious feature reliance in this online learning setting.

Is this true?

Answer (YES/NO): NO